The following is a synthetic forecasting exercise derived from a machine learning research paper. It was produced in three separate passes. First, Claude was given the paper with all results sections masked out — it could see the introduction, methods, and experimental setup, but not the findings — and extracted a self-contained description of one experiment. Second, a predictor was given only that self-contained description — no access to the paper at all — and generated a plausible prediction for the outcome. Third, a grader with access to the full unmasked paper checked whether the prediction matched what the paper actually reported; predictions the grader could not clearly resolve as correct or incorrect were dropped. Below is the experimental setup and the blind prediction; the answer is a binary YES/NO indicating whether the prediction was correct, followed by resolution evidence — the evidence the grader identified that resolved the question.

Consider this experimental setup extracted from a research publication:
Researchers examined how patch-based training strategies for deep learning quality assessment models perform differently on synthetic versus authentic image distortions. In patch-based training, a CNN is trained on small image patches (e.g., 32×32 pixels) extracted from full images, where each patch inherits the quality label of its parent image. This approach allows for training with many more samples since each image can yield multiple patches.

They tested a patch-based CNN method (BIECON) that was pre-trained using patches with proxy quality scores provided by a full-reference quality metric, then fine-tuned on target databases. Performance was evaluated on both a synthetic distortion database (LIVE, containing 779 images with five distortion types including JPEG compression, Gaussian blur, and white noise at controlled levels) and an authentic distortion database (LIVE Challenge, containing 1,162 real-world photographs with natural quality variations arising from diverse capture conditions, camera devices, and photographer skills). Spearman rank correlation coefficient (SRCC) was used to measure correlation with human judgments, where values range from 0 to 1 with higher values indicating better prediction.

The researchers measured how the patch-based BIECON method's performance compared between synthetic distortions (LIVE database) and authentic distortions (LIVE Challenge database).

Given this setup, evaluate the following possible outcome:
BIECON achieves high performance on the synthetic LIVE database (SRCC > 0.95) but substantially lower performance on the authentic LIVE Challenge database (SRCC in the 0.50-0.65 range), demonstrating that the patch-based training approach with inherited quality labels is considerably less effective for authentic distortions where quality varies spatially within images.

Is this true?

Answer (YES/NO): YES